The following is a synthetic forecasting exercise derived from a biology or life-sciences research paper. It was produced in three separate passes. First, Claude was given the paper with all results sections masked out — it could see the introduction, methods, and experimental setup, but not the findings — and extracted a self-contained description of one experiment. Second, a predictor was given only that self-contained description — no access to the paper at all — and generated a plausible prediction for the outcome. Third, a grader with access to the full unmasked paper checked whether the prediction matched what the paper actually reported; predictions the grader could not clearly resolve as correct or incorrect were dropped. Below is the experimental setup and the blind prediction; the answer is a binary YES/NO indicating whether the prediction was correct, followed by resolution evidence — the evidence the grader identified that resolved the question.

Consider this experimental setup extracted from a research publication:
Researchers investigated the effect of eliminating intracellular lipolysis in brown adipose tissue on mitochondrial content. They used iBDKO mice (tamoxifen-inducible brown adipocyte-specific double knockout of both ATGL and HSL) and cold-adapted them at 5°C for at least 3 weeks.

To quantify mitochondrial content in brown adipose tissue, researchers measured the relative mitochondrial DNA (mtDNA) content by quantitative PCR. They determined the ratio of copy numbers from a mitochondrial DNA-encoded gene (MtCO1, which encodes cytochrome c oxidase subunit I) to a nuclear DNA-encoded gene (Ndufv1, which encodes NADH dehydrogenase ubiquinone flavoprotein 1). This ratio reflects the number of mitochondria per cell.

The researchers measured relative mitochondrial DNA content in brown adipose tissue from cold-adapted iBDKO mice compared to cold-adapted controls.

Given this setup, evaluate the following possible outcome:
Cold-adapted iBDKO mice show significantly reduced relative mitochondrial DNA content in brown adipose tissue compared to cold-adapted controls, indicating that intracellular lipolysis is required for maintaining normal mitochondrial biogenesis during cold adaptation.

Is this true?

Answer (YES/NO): YES